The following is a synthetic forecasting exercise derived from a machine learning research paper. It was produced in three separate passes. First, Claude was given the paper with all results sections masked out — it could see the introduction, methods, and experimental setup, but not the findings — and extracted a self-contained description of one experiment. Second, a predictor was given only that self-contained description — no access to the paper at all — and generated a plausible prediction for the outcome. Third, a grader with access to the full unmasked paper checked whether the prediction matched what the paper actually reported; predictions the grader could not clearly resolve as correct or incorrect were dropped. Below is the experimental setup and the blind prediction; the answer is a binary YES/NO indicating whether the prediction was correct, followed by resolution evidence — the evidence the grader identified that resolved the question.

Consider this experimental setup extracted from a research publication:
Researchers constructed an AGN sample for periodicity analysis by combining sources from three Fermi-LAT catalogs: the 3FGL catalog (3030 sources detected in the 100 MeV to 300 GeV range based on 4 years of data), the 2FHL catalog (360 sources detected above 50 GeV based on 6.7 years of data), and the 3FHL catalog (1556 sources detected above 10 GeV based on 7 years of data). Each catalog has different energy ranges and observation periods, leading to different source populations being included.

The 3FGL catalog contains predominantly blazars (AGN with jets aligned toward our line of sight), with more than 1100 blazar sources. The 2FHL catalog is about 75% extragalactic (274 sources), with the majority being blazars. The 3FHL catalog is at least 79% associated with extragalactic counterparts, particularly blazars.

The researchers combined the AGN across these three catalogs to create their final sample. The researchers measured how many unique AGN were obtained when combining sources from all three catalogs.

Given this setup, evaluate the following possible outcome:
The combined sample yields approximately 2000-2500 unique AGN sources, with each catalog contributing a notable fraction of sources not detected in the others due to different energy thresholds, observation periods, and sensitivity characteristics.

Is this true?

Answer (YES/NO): YES